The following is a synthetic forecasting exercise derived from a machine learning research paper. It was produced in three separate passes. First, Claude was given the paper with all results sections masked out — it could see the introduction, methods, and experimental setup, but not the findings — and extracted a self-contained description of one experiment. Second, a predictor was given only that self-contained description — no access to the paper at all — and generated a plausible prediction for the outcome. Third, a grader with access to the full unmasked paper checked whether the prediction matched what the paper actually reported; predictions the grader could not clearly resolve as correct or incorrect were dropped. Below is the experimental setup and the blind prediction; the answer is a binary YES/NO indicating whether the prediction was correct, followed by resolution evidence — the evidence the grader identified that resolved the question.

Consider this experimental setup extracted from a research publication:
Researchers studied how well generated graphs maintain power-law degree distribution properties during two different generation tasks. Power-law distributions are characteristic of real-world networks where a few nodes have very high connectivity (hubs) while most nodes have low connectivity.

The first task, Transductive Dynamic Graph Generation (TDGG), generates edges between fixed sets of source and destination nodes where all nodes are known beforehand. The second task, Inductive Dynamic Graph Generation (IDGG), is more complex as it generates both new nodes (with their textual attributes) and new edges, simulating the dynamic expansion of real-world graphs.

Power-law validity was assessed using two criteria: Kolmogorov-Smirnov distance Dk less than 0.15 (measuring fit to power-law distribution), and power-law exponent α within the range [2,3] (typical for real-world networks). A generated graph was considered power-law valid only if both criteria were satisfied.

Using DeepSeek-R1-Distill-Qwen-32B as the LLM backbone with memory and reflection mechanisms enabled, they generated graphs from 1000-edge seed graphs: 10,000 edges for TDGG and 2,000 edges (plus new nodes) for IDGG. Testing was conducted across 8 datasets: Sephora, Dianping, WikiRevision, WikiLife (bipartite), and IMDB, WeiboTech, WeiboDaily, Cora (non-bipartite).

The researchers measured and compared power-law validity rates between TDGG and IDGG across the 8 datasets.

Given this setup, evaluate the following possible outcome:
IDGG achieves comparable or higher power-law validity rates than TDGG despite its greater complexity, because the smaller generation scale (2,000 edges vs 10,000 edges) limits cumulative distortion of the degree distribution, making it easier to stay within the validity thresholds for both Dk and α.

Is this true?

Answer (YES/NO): NO